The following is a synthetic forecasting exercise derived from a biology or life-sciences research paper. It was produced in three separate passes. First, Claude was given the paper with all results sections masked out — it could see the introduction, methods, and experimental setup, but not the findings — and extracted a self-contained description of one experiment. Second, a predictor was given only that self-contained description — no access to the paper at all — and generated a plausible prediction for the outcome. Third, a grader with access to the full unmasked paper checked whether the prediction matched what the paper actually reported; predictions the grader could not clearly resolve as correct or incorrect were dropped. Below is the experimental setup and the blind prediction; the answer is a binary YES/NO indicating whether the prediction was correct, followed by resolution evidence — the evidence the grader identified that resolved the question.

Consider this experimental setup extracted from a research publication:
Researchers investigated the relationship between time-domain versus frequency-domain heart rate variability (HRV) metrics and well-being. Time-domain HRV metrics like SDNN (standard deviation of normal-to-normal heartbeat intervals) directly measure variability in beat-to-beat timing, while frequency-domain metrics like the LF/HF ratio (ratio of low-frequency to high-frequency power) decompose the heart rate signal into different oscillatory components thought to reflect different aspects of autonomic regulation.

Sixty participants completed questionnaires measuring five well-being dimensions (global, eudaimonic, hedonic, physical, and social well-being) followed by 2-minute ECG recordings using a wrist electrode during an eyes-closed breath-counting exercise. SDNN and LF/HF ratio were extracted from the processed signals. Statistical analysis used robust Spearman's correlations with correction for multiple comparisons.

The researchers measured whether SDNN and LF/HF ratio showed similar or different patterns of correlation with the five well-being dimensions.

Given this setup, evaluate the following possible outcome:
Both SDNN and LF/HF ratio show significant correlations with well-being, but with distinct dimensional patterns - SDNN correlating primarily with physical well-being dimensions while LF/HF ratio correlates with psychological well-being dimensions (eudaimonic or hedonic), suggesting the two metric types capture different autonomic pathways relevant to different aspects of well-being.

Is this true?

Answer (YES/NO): NO